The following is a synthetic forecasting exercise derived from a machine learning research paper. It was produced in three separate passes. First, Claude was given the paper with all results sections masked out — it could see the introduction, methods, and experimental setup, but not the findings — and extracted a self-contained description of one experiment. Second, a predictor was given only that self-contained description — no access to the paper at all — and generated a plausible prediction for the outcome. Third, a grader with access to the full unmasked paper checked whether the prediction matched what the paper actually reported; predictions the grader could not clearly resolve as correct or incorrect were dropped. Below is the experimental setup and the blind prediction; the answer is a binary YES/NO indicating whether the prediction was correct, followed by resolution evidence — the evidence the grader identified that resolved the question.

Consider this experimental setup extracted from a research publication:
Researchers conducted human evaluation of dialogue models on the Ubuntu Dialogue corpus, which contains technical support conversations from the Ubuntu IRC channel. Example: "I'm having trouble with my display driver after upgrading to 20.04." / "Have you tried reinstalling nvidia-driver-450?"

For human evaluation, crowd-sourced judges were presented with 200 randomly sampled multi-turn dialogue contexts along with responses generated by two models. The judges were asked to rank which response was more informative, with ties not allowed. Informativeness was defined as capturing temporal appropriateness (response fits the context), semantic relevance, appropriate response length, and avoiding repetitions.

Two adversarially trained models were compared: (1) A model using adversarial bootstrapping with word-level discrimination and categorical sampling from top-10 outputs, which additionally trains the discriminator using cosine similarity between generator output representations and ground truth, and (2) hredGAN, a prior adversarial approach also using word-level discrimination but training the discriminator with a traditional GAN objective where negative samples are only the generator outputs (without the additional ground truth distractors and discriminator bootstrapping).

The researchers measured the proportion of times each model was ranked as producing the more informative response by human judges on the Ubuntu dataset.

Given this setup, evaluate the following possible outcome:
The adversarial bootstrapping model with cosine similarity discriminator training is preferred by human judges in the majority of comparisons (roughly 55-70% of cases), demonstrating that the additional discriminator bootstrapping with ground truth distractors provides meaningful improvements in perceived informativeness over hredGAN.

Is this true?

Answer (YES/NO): NO